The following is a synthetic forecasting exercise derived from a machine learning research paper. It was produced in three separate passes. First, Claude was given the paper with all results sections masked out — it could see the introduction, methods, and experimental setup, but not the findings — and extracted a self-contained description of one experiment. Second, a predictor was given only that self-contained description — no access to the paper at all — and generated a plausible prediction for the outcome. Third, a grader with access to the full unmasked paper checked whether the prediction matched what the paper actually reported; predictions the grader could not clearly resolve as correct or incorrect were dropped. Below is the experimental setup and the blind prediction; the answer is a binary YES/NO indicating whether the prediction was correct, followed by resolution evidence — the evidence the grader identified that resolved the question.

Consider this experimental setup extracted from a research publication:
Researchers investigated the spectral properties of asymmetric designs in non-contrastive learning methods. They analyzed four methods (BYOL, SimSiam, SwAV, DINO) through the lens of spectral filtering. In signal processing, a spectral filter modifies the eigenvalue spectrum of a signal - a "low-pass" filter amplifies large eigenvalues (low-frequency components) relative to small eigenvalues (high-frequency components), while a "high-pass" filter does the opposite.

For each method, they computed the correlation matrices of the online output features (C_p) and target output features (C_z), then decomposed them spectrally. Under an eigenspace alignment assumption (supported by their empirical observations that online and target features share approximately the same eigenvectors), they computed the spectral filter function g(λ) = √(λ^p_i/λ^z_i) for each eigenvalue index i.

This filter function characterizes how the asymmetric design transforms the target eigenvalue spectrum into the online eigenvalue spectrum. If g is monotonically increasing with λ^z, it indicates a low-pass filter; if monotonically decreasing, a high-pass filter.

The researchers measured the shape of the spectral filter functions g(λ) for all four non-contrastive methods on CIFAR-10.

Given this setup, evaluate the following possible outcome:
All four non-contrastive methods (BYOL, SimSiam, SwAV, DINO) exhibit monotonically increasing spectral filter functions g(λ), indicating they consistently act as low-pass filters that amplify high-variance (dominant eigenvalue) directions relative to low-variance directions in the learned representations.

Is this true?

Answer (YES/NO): YES